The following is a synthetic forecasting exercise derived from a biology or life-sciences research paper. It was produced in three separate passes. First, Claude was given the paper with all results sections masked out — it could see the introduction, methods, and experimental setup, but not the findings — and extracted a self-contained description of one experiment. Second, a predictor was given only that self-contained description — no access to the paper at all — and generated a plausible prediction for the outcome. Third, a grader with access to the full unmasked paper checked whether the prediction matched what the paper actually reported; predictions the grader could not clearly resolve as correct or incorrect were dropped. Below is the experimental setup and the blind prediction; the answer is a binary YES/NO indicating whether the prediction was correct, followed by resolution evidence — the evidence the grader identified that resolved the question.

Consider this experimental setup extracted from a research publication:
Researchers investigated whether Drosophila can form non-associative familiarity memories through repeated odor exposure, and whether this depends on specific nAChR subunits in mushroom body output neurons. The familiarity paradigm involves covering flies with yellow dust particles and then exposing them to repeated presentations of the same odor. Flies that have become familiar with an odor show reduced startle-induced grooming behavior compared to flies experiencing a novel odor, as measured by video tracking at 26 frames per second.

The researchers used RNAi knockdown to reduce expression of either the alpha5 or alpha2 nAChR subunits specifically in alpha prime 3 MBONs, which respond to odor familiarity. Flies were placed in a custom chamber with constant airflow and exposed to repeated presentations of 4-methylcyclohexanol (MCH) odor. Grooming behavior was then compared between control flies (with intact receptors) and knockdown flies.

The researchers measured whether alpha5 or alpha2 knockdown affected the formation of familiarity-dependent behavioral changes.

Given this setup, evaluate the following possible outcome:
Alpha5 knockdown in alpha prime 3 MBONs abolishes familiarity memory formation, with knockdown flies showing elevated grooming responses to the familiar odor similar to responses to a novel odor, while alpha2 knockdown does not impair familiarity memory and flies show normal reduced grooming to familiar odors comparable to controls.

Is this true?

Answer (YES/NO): NO